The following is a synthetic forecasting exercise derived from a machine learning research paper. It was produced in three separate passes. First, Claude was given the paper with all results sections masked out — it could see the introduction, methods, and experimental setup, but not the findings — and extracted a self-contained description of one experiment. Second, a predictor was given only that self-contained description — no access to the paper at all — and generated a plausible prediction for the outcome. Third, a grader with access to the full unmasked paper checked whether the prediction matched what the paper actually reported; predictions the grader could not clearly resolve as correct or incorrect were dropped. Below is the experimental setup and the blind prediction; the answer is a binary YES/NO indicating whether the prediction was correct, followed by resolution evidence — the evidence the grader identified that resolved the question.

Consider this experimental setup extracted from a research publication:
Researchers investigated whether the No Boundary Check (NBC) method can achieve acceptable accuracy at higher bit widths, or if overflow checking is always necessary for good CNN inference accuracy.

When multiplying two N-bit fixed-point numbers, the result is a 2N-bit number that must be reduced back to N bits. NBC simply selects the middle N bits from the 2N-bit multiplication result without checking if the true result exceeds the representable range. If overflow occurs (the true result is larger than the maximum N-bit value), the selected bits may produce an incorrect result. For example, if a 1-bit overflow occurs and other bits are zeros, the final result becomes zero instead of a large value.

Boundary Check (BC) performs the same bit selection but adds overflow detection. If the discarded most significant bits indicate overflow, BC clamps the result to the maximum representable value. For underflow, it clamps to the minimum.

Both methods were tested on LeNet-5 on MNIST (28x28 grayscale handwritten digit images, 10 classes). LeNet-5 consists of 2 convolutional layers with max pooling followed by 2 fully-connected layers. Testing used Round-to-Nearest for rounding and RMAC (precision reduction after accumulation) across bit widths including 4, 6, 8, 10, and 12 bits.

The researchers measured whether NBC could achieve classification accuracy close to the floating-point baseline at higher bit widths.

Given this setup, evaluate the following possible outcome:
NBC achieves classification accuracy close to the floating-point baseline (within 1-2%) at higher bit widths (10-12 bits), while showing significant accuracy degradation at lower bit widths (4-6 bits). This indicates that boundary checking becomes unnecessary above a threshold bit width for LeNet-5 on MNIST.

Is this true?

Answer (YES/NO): YES